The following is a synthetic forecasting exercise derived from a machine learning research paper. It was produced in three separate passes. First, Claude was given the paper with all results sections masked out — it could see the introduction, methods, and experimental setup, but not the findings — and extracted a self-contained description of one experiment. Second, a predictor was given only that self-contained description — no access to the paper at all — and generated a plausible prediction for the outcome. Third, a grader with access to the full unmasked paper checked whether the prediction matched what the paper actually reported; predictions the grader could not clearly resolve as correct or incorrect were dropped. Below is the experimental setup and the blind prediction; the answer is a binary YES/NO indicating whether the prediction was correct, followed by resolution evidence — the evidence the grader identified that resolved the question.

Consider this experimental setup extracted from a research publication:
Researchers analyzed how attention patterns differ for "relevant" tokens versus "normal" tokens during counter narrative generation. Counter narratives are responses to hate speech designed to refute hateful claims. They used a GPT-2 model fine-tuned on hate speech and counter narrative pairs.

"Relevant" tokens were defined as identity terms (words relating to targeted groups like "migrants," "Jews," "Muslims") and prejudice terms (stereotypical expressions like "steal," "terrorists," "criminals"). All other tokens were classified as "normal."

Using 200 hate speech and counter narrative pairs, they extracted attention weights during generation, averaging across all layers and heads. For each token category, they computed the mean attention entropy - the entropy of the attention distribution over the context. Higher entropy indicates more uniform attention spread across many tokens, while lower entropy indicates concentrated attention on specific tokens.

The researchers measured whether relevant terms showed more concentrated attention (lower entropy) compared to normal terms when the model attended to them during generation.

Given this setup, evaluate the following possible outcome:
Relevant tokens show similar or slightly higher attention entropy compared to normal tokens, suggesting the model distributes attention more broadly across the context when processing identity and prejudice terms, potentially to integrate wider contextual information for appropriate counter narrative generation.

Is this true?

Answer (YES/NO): NO